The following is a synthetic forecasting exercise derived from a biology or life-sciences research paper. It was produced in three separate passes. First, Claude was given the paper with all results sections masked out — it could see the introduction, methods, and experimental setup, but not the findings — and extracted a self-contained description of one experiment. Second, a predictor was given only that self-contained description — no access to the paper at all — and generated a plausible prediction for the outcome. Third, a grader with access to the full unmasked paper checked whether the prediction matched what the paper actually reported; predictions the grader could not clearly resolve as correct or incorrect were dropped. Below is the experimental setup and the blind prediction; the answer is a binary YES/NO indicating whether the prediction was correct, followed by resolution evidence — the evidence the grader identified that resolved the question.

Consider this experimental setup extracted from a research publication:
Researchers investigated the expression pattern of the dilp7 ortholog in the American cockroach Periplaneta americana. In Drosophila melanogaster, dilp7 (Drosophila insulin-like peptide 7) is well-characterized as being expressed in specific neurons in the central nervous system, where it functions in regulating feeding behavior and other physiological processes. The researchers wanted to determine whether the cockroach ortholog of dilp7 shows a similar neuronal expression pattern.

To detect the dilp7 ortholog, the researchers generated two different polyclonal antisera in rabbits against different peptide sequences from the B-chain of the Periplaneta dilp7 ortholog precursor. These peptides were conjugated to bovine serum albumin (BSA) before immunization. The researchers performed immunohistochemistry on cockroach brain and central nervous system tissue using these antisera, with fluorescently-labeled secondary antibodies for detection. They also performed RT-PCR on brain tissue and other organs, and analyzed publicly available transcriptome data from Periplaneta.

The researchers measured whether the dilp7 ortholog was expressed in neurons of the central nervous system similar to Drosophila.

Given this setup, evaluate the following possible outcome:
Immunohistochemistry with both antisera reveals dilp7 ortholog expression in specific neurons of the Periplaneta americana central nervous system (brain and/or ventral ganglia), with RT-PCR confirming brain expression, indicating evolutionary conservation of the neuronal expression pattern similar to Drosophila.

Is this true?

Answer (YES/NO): NO